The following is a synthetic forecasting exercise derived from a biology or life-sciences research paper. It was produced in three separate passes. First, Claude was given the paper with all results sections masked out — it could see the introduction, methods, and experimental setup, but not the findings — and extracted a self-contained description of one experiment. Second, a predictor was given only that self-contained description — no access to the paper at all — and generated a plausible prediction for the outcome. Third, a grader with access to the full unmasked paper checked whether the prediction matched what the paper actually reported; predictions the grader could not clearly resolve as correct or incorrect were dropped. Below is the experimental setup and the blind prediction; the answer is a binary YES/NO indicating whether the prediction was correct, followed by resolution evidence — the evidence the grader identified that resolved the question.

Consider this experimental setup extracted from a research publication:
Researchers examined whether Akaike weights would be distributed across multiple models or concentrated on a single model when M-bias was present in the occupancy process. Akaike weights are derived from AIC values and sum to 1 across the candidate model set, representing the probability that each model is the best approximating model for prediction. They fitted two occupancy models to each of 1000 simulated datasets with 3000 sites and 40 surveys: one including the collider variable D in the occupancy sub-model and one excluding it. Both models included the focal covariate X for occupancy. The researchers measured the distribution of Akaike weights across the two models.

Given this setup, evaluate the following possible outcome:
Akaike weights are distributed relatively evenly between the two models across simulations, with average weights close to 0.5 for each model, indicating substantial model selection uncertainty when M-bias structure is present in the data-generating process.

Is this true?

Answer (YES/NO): NO